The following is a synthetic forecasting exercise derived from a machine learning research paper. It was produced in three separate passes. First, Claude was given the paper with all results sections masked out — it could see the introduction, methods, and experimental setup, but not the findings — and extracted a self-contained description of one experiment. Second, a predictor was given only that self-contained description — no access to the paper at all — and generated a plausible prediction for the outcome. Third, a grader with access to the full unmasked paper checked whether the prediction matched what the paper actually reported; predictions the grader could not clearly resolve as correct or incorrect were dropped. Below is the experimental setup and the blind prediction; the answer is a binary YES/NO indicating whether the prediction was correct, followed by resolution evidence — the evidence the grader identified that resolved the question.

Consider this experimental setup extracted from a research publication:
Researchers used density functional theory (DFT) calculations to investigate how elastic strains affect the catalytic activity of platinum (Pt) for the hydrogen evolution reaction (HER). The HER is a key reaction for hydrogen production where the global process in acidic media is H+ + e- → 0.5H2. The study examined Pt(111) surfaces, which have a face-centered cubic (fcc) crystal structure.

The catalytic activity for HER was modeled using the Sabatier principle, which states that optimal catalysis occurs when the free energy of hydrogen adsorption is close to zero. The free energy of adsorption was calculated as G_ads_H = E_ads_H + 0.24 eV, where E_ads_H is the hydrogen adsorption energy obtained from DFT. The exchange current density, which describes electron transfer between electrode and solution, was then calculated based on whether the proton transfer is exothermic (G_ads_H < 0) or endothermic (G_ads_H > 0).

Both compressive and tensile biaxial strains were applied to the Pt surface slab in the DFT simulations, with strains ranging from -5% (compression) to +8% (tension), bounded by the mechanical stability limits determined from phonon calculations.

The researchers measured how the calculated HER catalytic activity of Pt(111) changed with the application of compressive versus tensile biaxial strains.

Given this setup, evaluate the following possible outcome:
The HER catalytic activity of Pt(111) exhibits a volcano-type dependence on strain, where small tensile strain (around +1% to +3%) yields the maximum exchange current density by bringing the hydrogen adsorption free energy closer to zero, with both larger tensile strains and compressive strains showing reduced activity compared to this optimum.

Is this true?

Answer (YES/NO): NO